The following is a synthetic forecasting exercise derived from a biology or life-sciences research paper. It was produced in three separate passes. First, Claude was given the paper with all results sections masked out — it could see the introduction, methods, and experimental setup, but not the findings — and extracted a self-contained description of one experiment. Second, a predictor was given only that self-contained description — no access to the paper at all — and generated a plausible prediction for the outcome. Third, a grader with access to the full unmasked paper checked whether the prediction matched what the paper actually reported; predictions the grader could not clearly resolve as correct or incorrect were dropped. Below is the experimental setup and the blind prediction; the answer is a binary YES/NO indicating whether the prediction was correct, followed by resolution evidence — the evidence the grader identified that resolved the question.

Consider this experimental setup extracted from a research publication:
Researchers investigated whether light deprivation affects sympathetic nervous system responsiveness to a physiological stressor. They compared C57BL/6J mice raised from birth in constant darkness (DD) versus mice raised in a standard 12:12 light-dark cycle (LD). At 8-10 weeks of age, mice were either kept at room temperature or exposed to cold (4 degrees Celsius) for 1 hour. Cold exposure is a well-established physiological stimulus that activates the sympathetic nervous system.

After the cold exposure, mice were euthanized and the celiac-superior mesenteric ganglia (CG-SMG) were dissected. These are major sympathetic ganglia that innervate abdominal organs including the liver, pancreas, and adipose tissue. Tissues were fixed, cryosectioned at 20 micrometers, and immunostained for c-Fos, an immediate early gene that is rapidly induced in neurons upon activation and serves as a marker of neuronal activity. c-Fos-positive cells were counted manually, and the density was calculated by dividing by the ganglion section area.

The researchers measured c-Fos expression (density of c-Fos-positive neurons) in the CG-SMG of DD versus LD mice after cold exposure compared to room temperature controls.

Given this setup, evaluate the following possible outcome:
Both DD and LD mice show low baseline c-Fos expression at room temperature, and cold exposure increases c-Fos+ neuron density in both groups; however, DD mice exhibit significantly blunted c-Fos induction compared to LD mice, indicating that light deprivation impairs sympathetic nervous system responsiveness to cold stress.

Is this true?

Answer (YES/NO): NO